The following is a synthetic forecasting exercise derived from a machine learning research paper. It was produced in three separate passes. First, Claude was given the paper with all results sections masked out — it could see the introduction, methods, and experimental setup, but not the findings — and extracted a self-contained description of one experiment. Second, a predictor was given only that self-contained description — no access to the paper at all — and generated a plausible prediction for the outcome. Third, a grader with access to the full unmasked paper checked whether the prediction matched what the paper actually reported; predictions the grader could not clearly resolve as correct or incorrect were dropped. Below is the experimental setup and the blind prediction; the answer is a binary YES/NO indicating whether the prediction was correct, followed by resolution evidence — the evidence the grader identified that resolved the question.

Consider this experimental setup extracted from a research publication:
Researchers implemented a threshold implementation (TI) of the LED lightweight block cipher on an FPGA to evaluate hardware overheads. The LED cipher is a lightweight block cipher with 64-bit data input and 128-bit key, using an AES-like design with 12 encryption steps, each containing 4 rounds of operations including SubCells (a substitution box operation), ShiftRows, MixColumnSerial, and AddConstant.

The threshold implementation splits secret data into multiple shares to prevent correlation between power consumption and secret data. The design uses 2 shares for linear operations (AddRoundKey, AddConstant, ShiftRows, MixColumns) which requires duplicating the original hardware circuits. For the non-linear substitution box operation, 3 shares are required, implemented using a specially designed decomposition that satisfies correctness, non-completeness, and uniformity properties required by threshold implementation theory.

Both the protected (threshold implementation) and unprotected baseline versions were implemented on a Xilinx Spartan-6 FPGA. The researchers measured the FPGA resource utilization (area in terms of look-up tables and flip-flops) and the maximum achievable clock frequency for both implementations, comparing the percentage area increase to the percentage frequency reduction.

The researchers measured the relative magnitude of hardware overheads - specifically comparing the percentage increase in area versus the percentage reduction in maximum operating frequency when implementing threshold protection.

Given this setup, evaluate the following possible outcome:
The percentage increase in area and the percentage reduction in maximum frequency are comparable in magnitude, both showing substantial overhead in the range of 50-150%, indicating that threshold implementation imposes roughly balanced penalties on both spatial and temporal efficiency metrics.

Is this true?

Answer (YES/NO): NO